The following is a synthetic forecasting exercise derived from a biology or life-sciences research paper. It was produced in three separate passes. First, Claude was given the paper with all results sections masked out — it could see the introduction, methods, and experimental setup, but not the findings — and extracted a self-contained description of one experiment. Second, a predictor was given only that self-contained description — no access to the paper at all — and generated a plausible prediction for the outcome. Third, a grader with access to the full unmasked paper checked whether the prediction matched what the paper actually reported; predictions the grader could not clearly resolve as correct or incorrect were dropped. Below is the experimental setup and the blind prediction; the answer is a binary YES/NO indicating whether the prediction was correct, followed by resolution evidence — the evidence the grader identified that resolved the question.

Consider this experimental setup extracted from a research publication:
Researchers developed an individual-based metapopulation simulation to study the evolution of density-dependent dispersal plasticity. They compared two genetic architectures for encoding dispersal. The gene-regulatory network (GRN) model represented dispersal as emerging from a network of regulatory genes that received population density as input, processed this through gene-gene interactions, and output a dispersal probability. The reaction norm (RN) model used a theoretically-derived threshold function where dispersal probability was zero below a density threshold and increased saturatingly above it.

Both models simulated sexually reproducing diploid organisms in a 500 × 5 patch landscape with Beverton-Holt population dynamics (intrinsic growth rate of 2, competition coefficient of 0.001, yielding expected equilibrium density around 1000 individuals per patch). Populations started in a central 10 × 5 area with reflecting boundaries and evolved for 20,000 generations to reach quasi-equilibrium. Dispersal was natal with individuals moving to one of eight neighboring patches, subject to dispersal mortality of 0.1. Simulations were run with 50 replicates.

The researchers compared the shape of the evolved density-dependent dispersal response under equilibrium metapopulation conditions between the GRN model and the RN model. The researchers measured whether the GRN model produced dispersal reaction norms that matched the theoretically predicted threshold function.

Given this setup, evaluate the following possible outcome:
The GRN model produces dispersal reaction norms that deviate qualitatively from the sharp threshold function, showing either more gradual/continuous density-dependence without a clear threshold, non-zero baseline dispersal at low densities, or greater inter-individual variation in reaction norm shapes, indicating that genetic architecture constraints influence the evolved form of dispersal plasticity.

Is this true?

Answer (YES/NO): NO